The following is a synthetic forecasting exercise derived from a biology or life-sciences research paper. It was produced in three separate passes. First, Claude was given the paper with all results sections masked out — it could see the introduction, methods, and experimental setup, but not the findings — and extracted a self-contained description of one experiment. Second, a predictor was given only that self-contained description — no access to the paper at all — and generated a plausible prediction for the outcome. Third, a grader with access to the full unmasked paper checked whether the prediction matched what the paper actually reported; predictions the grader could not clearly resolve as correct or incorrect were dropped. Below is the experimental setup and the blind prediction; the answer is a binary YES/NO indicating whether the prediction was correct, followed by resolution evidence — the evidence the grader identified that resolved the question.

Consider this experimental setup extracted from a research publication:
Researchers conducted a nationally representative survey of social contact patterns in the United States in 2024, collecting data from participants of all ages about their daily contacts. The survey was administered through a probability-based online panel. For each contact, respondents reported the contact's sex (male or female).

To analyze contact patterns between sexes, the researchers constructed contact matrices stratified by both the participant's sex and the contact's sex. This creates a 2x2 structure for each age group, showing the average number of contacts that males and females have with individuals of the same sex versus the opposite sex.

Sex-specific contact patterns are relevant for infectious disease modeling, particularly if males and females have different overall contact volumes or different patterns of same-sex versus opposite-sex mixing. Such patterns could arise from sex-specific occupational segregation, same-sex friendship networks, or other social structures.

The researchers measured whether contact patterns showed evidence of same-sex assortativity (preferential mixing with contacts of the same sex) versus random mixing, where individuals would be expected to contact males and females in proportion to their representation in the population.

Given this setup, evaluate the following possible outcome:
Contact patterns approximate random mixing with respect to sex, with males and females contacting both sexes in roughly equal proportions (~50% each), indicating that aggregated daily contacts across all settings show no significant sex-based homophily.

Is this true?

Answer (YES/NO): NO